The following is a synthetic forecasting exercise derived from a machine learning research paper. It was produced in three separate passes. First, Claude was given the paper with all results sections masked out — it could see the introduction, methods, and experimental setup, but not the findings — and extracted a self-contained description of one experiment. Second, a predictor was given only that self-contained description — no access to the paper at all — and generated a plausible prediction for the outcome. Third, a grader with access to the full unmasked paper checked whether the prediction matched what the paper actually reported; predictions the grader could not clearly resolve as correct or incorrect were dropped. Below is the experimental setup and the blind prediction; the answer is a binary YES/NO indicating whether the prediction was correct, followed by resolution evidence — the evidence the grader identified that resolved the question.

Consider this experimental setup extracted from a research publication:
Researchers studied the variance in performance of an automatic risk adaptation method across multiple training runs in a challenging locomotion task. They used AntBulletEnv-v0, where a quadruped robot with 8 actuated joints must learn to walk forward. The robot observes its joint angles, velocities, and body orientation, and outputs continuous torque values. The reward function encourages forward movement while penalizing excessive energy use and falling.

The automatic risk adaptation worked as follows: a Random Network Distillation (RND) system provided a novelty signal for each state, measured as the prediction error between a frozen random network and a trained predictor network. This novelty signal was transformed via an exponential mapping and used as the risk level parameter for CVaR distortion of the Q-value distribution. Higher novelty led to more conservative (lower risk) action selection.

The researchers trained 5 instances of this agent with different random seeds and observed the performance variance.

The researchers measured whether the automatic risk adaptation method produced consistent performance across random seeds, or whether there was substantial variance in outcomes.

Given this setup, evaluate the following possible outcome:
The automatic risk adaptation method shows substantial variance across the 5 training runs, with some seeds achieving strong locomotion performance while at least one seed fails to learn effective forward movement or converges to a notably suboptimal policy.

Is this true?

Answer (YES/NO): YES